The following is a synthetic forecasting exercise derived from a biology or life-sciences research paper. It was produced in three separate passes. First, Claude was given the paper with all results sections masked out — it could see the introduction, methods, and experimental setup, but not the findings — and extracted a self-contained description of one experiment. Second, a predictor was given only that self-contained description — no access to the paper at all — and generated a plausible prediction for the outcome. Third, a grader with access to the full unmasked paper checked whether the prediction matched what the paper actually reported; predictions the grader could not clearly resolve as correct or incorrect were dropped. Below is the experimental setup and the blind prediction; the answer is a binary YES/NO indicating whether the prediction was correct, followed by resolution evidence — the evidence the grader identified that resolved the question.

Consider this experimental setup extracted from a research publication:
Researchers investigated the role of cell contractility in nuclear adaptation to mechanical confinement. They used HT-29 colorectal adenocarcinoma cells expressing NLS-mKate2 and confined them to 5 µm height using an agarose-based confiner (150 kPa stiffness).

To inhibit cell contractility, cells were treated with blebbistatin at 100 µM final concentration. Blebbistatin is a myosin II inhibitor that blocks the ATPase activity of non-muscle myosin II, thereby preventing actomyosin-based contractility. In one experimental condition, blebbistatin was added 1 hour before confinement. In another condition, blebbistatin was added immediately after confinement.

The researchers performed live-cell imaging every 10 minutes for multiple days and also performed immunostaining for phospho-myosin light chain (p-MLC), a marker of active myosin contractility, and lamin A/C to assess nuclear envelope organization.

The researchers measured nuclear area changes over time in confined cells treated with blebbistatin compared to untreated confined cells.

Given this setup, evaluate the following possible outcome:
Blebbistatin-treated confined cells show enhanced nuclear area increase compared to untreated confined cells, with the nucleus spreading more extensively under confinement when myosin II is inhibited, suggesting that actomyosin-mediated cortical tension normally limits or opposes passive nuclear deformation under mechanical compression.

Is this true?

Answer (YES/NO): NO